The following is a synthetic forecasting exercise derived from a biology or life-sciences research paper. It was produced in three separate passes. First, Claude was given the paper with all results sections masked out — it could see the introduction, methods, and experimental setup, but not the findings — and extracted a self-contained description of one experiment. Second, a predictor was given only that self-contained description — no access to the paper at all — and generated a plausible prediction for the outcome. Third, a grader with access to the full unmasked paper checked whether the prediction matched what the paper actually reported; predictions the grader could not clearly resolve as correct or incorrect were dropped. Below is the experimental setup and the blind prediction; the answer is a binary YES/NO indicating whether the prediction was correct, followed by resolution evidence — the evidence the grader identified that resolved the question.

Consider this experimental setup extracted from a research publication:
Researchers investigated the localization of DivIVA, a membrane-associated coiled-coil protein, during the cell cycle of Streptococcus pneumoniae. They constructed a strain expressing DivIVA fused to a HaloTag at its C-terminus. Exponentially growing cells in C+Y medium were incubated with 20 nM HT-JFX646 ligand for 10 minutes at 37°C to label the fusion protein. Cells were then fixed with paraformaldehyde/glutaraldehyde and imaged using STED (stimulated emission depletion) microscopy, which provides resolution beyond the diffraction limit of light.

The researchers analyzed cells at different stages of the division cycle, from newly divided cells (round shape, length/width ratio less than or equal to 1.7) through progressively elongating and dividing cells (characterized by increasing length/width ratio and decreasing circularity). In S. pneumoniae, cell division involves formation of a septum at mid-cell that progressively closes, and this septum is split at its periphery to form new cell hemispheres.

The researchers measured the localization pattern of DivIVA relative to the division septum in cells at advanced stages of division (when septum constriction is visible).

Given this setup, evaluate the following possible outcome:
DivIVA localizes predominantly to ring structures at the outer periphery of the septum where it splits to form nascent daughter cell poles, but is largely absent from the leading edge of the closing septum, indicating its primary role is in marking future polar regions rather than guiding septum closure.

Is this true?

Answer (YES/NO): NO